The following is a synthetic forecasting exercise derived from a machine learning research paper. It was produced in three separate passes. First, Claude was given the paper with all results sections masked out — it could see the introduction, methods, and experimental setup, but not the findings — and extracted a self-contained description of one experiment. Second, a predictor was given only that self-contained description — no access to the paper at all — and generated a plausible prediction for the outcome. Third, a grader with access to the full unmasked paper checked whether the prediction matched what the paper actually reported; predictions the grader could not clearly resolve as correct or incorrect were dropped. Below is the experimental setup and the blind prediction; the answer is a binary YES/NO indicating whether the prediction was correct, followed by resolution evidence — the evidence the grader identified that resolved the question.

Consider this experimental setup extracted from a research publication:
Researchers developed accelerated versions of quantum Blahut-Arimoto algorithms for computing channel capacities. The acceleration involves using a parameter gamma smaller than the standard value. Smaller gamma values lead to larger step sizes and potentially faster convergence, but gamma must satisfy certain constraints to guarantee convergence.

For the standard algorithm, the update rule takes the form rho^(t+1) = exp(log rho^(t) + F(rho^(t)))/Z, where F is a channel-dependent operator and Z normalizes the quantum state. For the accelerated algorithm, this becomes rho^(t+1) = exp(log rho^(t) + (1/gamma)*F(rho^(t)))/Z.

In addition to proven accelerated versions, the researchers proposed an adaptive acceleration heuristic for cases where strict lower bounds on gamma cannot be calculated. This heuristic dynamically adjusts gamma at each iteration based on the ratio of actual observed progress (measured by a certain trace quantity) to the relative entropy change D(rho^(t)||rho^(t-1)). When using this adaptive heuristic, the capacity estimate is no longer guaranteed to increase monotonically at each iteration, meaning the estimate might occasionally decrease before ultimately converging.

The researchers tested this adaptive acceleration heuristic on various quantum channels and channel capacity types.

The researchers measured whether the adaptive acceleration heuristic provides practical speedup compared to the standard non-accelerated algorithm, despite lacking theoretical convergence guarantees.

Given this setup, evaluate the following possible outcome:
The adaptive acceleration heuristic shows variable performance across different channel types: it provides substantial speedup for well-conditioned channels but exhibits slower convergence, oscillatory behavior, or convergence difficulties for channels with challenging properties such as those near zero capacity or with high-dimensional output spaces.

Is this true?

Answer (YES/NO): NO